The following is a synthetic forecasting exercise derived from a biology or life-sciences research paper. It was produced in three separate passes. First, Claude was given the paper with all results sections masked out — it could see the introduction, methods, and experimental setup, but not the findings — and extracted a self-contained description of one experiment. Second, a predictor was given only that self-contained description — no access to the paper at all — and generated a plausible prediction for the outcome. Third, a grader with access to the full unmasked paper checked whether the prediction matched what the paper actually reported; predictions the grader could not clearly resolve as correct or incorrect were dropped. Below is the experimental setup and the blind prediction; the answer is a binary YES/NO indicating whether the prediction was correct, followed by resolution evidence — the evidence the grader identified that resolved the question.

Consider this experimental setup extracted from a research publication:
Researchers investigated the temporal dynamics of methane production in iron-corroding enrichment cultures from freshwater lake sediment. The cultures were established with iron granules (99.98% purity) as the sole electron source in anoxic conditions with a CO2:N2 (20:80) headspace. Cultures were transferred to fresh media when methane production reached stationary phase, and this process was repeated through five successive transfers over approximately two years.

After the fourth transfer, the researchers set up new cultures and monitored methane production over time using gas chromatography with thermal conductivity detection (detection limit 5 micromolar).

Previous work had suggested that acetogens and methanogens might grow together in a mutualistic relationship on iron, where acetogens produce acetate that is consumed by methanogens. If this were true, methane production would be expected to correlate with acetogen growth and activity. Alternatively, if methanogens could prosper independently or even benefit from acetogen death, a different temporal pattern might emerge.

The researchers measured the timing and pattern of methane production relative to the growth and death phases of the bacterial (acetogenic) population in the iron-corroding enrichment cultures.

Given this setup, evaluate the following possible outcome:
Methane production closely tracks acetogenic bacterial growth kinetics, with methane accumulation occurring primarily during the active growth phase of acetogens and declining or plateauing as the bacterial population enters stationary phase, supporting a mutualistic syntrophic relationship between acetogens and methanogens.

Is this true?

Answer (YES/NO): NO